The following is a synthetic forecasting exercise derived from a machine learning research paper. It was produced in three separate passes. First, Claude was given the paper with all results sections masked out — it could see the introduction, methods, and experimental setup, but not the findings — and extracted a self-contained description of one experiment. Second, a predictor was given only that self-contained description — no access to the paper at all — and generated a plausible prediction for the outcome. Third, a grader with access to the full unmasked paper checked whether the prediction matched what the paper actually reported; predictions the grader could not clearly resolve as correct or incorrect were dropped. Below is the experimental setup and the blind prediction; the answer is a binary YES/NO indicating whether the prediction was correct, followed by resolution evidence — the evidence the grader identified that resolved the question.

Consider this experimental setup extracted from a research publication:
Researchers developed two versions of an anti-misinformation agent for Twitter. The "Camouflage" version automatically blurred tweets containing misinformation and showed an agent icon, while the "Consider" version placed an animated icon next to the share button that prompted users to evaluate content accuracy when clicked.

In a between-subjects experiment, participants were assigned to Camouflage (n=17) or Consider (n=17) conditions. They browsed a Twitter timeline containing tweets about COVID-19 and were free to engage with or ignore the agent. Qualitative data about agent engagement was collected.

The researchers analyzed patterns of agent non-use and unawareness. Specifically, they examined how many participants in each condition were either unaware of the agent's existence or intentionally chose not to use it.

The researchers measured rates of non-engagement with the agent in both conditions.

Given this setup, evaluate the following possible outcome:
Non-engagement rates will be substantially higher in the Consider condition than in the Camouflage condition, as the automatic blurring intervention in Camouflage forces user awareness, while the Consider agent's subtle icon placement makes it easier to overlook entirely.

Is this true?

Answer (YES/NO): NO